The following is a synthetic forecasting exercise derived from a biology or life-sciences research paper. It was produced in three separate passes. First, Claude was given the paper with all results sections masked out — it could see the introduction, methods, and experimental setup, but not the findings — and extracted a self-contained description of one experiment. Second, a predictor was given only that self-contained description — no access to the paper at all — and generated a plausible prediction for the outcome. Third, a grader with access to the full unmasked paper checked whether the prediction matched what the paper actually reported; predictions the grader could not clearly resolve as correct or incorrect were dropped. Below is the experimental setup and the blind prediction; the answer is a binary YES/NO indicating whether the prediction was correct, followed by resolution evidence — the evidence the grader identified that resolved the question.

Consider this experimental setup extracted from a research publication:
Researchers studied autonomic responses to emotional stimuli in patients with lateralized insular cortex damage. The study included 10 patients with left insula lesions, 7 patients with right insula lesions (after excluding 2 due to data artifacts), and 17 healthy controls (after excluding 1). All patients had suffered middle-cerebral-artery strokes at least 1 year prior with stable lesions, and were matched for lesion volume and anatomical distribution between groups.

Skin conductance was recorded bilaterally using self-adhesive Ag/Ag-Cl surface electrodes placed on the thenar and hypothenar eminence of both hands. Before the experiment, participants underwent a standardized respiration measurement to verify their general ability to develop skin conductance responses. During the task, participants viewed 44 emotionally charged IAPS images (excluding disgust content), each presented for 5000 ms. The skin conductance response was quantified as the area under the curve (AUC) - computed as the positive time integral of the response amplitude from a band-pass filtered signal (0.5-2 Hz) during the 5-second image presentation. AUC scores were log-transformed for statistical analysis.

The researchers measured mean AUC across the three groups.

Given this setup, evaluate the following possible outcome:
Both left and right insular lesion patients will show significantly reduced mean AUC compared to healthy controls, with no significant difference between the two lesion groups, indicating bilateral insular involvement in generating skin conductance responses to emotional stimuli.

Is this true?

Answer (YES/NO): NO